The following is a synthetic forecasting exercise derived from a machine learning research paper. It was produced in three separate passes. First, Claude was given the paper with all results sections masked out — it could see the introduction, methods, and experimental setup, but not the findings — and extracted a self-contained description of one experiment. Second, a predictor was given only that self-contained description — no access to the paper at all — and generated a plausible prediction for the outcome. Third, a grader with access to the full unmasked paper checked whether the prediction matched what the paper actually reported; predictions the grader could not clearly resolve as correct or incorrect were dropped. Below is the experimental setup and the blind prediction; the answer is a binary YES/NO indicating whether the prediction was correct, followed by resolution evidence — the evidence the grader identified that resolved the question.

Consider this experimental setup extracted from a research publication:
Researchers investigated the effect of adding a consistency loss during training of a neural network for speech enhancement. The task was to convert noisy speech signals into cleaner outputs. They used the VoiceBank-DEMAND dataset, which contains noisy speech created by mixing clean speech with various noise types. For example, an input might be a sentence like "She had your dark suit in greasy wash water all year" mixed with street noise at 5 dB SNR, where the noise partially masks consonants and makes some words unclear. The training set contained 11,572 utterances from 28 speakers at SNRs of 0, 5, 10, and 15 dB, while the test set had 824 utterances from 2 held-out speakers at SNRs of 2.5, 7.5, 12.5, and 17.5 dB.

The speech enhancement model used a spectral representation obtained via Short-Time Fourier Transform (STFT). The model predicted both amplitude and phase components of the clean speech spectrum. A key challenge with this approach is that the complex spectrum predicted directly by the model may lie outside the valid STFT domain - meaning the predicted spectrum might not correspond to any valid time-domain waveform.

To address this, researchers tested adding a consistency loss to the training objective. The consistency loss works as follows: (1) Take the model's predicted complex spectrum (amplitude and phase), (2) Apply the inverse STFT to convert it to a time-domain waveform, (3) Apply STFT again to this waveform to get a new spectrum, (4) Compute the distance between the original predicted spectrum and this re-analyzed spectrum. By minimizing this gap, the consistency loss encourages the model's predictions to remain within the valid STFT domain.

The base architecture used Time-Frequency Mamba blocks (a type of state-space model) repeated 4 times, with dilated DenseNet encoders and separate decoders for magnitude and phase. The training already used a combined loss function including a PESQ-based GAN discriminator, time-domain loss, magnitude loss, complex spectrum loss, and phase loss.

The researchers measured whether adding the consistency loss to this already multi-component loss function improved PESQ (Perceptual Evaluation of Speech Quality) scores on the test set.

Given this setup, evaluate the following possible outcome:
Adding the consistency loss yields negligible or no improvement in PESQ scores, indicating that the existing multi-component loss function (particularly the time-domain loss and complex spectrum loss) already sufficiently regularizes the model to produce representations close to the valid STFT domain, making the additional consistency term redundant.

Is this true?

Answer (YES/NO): NO